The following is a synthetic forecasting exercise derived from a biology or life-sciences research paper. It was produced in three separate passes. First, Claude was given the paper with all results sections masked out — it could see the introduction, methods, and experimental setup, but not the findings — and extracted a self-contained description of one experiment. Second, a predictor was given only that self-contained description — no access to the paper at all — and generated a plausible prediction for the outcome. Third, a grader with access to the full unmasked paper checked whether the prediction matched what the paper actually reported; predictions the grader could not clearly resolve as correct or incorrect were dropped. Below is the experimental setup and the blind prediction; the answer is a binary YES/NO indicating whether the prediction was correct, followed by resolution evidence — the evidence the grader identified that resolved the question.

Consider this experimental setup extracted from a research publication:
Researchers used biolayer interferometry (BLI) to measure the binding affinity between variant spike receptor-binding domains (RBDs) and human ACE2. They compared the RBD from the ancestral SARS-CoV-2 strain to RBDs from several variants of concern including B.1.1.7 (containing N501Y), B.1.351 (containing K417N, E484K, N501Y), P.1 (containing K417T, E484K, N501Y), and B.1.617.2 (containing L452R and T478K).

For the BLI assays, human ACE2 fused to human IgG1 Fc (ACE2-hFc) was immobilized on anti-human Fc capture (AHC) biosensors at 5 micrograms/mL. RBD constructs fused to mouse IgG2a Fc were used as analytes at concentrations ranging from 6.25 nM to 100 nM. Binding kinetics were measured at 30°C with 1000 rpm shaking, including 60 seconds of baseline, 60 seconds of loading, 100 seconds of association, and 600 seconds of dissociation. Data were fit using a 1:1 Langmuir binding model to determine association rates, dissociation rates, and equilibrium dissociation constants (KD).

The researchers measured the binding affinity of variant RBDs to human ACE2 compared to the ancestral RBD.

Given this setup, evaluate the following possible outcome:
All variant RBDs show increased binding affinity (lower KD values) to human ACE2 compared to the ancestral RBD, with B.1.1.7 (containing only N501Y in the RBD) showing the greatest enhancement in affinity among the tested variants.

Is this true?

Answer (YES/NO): YES